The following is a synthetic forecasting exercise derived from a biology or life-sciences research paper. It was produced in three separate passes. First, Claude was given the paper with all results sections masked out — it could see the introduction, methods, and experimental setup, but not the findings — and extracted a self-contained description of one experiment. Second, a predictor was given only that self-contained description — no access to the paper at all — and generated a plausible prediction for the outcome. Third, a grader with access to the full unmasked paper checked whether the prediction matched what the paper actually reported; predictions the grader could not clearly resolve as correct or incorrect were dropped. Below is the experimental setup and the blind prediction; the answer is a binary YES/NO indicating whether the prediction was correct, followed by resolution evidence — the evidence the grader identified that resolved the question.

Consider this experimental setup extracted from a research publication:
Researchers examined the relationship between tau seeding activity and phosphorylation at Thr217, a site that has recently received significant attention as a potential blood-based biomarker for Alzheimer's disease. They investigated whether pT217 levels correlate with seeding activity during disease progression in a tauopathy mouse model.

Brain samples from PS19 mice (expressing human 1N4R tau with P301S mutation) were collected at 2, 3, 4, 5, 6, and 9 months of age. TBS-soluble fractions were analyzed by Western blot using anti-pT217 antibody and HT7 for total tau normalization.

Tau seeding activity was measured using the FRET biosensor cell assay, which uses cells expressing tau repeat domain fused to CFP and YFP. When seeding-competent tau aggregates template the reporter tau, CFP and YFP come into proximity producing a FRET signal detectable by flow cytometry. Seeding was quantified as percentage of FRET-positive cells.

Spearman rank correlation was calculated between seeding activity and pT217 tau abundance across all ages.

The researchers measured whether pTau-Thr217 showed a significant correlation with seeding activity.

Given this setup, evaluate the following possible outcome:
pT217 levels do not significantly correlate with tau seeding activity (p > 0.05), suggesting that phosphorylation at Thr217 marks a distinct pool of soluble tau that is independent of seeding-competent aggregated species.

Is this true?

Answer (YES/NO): NO